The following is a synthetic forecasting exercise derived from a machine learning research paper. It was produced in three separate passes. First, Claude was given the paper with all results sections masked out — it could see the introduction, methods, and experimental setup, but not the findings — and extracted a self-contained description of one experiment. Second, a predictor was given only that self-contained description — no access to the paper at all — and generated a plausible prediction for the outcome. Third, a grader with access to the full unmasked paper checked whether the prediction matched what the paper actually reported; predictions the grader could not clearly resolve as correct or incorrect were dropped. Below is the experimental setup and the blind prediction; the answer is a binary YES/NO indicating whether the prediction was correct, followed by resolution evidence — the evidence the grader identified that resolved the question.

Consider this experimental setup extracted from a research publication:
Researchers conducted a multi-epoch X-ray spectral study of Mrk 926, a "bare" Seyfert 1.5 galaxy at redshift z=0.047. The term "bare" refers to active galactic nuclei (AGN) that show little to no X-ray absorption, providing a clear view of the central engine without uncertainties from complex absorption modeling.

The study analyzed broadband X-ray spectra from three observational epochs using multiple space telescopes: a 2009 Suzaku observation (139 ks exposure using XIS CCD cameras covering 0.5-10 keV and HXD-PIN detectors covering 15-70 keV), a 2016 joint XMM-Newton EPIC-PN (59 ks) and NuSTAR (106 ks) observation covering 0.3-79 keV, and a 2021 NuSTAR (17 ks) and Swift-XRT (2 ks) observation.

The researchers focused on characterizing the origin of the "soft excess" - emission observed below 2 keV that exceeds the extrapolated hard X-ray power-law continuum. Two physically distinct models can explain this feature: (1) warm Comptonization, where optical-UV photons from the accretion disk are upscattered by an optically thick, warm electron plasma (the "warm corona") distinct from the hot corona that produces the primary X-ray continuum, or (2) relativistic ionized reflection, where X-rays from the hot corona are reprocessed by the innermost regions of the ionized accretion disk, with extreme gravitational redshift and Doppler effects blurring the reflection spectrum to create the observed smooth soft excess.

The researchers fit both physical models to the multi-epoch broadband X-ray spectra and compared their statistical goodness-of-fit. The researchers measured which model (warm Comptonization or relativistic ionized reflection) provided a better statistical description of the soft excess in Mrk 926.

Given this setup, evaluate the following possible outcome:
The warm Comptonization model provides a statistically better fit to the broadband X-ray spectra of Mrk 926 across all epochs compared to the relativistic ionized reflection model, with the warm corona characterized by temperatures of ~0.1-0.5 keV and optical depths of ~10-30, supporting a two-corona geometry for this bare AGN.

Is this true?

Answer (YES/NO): NO